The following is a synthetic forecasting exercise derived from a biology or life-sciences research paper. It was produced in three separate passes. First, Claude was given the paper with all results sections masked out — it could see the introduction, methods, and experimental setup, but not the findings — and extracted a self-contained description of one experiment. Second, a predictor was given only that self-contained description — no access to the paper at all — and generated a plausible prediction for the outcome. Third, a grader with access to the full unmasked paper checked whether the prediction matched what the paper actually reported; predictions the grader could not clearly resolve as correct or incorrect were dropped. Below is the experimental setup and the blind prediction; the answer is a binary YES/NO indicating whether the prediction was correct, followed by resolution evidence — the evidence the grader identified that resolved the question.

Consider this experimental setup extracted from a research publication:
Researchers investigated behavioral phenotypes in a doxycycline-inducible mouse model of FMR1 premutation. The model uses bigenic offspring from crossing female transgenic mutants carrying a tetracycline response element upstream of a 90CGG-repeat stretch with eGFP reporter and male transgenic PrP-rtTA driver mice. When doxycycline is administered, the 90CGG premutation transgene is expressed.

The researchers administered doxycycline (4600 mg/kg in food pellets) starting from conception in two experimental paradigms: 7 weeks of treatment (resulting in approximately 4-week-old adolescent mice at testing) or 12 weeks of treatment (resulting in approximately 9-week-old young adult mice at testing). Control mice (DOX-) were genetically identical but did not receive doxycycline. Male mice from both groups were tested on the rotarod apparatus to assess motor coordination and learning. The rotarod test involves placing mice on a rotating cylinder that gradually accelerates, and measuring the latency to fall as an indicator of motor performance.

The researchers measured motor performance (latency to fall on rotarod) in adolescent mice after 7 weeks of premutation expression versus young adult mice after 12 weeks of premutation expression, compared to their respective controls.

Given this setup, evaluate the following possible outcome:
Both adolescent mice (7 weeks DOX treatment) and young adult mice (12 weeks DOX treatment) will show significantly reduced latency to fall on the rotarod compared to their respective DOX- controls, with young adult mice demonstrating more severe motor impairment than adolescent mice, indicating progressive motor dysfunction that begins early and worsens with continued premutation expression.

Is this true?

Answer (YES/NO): NO